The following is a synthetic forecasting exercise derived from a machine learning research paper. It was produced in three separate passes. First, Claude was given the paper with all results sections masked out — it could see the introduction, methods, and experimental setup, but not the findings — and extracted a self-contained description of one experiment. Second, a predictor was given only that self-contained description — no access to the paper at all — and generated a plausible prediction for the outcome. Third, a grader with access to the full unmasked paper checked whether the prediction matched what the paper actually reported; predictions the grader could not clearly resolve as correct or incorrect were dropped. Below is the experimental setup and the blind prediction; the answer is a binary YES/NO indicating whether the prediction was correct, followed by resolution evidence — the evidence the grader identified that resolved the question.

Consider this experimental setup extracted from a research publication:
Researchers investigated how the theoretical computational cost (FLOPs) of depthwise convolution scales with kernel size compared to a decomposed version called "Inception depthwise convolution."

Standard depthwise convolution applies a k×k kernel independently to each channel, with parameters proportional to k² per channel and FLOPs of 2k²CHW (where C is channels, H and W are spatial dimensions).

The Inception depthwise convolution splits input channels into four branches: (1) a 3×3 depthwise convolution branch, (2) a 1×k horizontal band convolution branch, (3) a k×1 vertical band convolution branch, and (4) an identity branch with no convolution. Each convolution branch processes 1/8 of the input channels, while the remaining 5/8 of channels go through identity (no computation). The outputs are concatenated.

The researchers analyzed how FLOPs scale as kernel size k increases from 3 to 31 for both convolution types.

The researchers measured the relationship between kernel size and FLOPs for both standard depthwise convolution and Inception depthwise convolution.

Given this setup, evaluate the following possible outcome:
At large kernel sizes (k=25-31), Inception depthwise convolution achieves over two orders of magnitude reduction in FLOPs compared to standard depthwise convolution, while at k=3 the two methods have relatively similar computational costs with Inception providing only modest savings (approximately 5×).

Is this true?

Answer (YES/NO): NO